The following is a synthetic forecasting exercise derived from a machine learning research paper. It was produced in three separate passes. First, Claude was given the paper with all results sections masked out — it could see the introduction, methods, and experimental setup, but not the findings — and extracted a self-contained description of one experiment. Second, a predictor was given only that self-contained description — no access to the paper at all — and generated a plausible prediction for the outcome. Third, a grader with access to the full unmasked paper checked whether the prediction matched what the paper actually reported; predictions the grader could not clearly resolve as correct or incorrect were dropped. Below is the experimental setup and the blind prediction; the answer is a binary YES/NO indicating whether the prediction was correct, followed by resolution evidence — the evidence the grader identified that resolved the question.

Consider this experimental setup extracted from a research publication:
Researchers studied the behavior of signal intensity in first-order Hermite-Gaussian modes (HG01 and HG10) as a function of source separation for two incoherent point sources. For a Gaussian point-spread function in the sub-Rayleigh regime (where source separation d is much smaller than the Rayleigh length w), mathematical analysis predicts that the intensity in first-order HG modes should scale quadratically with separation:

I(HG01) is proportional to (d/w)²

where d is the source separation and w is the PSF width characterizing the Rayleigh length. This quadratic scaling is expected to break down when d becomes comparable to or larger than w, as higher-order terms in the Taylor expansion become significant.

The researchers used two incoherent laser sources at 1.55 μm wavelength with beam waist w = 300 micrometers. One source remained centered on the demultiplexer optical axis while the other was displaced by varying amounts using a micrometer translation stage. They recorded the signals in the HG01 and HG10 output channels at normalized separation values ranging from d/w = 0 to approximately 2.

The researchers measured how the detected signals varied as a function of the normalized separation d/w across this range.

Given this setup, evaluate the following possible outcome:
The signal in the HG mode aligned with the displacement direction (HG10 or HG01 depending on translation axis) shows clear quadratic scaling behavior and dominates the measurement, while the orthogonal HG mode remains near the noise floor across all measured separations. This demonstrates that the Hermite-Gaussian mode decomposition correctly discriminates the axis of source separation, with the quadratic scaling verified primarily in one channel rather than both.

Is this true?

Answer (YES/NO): NO